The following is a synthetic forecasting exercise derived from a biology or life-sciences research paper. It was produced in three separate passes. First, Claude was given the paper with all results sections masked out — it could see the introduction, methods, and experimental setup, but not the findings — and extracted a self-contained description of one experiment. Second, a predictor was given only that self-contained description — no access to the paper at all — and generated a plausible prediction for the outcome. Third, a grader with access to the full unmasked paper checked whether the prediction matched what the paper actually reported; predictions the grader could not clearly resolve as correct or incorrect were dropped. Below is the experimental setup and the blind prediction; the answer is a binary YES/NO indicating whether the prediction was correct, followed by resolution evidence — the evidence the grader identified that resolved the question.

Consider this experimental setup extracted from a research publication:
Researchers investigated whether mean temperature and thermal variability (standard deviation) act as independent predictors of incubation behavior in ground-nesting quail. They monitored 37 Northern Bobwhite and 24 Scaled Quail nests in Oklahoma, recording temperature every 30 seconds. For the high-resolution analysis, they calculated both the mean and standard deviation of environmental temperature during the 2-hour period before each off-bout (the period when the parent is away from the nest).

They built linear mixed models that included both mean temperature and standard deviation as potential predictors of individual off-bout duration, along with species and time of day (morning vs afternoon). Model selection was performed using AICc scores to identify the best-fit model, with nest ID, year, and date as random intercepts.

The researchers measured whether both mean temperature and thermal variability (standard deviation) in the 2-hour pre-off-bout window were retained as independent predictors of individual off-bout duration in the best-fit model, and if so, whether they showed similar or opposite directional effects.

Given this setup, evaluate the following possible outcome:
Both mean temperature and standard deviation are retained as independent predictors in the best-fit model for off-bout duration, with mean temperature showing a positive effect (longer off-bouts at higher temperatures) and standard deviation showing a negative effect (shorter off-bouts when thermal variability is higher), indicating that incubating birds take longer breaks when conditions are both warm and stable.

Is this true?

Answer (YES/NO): YES